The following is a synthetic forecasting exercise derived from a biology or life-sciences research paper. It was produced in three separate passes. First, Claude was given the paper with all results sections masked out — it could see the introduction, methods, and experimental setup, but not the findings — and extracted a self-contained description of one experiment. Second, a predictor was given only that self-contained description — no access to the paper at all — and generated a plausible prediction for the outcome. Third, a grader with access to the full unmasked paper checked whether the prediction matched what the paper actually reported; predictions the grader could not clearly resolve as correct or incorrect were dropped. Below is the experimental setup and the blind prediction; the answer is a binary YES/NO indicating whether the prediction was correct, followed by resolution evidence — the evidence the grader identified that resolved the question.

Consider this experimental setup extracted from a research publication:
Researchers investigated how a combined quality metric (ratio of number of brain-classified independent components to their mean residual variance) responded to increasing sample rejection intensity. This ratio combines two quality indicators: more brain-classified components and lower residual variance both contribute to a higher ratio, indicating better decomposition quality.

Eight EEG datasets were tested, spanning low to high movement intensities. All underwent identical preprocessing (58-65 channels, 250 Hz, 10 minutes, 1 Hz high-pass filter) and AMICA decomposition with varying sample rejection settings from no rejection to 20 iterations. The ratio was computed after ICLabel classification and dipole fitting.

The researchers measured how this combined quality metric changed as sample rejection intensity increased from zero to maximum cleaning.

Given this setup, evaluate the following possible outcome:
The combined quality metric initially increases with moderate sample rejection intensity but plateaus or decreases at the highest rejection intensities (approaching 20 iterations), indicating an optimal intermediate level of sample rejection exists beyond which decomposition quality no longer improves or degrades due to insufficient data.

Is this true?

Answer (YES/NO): NO